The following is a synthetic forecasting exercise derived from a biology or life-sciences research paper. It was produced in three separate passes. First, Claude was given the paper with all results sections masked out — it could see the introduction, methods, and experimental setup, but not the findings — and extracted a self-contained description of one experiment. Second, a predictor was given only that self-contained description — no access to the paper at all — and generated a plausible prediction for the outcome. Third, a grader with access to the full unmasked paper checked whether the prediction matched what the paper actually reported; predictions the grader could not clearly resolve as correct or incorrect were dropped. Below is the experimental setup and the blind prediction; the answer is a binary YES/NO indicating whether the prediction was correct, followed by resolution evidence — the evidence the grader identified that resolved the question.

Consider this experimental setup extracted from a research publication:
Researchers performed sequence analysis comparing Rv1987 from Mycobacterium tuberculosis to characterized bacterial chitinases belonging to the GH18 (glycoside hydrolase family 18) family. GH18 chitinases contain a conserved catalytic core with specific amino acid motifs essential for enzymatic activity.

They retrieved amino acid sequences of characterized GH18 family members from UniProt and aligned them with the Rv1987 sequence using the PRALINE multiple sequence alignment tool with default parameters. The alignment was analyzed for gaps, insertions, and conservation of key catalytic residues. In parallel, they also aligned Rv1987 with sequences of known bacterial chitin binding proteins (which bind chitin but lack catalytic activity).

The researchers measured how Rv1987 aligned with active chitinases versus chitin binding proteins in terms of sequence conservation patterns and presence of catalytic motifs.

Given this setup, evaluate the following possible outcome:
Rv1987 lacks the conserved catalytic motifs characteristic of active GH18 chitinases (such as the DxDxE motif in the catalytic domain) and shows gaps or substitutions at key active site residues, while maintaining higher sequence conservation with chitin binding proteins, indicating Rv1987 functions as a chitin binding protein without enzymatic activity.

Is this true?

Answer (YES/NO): YES